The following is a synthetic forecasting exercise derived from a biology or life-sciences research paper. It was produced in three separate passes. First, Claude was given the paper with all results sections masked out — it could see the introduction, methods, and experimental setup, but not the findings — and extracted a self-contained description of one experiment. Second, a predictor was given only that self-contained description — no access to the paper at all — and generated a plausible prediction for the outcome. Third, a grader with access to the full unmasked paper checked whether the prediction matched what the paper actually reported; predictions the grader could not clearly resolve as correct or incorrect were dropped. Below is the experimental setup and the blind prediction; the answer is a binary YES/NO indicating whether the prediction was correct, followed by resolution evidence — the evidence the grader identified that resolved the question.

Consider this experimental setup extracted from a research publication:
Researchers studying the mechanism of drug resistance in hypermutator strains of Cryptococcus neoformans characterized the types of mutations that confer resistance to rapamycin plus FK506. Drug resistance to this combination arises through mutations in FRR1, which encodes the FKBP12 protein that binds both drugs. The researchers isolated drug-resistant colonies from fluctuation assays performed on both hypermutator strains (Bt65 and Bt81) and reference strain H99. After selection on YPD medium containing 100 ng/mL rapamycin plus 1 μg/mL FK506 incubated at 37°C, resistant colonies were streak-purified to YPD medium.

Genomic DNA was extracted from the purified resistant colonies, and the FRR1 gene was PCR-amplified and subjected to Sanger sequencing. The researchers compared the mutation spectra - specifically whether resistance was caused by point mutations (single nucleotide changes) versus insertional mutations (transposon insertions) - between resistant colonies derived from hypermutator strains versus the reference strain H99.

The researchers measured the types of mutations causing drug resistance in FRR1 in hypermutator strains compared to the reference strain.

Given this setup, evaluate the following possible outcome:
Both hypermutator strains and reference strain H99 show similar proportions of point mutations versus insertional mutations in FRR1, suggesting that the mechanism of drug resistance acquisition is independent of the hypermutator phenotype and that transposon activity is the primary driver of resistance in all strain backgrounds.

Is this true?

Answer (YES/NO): NO